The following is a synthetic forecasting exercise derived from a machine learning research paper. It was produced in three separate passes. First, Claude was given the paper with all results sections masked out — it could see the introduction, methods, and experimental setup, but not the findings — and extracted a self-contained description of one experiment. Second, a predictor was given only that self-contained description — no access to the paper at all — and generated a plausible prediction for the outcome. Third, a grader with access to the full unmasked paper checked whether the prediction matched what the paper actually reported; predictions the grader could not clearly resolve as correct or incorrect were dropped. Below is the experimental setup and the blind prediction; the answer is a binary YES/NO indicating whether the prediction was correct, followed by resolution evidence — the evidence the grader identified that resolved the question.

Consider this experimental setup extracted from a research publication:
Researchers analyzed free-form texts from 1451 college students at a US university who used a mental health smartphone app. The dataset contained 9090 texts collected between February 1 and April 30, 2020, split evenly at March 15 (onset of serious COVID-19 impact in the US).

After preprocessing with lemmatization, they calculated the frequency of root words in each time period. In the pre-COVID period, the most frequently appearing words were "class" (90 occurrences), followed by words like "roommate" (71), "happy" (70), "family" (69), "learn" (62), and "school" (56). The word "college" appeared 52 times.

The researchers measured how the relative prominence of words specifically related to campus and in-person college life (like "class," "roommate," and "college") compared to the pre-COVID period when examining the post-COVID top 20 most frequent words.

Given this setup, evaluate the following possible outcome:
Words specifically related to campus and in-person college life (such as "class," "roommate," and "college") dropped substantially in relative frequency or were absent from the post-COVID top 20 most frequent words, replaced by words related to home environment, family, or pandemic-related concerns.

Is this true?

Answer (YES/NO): NO